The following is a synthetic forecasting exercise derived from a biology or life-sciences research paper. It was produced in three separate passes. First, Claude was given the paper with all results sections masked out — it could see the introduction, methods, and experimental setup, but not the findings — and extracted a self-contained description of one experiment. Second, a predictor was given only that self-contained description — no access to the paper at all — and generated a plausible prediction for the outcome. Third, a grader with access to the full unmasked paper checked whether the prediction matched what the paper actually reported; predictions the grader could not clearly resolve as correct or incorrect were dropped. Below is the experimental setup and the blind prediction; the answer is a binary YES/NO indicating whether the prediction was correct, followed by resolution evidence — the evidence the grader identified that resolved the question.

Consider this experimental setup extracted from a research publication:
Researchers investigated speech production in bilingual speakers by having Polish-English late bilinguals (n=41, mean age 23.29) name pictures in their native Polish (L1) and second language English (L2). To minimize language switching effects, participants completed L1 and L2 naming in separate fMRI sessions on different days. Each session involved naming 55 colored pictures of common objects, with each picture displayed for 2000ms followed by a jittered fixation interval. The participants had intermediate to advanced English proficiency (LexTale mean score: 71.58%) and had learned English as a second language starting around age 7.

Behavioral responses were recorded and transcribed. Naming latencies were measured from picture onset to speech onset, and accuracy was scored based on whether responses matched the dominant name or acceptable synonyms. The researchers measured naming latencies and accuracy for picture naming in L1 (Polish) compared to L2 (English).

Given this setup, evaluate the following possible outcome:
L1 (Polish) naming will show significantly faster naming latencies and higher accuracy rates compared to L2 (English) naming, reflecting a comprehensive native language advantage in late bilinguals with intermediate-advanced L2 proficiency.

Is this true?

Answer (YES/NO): YES